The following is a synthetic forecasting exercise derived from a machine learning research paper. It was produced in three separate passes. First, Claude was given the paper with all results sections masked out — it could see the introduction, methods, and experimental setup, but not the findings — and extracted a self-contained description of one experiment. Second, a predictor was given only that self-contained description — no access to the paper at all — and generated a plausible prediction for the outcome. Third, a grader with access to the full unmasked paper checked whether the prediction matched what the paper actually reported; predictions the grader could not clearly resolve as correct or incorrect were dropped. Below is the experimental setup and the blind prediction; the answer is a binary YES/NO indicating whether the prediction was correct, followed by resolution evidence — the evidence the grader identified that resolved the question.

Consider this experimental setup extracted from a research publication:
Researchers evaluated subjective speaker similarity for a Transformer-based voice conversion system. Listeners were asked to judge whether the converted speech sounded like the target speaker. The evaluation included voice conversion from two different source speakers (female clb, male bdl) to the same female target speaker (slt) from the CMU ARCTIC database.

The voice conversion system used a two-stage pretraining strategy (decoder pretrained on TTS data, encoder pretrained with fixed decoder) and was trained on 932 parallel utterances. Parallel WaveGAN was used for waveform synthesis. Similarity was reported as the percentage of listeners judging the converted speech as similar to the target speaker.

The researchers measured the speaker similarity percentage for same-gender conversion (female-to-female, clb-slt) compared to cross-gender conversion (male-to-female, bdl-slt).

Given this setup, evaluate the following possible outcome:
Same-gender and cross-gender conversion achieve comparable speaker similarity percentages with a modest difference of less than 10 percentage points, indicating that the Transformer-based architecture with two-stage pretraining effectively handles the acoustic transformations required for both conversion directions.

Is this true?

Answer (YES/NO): YES